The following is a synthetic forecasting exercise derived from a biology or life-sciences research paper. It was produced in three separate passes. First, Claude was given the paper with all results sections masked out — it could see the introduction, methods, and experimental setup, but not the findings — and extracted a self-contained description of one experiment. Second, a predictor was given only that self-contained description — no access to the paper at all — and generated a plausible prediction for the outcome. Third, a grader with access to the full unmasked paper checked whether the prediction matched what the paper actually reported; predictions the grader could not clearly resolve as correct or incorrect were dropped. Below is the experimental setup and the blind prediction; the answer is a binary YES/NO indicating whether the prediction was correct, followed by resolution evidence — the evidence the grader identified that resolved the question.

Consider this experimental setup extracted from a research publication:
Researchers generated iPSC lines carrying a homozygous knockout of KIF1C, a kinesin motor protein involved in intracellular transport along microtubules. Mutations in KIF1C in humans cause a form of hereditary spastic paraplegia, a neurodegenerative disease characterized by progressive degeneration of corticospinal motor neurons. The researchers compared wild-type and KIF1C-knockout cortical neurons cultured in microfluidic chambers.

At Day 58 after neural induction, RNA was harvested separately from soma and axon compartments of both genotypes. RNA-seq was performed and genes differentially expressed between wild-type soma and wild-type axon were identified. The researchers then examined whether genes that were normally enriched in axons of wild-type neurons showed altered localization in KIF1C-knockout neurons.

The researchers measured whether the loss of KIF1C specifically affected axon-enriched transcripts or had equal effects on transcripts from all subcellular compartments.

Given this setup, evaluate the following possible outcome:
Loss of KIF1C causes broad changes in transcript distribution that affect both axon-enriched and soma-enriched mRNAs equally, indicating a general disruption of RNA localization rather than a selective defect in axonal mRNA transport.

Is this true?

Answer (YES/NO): NO